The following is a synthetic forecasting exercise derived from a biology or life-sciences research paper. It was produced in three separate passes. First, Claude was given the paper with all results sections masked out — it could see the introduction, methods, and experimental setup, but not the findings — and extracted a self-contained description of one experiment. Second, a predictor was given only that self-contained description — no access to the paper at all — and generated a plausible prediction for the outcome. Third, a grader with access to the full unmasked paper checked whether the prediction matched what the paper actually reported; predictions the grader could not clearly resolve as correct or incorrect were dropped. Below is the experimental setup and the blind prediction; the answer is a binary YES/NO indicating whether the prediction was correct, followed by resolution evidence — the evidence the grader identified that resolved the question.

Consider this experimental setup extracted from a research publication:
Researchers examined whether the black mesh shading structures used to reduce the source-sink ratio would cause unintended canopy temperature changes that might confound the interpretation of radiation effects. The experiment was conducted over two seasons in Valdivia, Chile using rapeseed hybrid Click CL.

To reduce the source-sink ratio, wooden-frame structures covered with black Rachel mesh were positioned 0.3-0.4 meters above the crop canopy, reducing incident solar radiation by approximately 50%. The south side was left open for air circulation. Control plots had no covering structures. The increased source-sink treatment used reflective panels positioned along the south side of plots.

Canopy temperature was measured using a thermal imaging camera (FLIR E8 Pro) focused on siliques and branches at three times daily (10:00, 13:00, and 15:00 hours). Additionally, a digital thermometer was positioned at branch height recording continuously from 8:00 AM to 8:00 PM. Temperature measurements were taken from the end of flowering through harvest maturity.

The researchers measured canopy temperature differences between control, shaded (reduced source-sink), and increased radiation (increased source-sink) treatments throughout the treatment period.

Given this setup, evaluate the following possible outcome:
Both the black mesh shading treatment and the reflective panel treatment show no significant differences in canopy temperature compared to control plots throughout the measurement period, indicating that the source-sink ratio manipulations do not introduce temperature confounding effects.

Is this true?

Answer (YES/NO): NO